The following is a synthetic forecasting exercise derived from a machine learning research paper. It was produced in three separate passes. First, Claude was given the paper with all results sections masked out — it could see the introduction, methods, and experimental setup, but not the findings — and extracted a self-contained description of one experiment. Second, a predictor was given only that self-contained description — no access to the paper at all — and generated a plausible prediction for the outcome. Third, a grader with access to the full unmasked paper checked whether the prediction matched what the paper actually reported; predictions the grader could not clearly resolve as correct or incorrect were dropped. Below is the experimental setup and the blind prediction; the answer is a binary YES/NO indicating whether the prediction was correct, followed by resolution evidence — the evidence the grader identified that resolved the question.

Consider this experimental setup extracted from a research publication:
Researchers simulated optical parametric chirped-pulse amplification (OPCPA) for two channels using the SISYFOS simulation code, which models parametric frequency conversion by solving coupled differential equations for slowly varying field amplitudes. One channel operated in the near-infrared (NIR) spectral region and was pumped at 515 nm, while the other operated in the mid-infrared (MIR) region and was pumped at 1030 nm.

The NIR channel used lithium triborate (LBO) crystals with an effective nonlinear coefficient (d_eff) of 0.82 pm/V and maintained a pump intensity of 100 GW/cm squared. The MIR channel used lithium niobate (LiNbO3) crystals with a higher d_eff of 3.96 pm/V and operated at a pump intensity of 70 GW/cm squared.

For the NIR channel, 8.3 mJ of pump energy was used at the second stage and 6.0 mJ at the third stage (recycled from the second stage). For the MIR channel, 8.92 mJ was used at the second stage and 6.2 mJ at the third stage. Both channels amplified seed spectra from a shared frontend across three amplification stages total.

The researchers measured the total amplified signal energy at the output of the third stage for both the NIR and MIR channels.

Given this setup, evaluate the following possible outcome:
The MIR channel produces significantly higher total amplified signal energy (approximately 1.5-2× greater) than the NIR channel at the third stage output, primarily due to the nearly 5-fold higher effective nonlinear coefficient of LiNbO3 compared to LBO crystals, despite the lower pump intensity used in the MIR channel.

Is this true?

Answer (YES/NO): NO